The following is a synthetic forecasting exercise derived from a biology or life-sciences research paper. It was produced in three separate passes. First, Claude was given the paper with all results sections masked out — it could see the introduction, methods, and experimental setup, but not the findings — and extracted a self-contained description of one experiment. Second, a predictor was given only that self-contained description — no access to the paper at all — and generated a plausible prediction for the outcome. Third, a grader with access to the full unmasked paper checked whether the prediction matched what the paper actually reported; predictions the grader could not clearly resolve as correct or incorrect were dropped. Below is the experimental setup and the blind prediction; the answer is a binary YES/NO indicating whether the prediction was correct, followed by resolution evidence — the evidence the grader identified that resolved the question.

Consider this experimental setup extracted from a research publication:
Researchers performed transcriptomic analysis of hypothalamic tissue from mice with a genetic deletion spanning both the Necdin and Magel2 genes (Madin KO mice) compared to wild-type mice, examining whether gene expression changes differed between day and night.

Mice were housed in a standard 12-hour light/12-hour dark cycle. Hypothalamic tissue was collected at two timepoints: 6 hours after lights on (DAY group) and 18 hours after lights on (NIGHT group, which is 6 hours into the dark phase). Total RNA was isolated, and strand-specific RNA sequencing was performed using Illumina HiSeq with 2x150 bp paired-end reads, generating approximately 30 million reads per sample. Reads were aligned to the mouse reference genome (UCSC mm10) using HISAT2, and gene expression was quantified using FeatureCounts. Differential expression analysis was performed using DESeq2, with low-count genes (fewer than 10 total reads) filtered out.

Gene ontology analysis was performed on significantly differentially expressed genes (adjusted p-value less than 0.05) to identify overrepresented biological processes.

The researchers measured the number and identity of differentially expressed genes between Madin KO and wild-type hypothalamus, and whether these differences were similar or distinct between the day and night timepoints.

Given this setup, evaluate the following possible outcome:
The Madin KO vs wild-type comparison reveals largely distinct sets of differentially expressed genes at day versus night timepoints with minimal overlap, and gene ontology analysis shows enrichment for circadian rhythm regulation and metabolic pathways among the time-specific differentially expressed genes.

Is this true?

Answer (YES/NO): NO